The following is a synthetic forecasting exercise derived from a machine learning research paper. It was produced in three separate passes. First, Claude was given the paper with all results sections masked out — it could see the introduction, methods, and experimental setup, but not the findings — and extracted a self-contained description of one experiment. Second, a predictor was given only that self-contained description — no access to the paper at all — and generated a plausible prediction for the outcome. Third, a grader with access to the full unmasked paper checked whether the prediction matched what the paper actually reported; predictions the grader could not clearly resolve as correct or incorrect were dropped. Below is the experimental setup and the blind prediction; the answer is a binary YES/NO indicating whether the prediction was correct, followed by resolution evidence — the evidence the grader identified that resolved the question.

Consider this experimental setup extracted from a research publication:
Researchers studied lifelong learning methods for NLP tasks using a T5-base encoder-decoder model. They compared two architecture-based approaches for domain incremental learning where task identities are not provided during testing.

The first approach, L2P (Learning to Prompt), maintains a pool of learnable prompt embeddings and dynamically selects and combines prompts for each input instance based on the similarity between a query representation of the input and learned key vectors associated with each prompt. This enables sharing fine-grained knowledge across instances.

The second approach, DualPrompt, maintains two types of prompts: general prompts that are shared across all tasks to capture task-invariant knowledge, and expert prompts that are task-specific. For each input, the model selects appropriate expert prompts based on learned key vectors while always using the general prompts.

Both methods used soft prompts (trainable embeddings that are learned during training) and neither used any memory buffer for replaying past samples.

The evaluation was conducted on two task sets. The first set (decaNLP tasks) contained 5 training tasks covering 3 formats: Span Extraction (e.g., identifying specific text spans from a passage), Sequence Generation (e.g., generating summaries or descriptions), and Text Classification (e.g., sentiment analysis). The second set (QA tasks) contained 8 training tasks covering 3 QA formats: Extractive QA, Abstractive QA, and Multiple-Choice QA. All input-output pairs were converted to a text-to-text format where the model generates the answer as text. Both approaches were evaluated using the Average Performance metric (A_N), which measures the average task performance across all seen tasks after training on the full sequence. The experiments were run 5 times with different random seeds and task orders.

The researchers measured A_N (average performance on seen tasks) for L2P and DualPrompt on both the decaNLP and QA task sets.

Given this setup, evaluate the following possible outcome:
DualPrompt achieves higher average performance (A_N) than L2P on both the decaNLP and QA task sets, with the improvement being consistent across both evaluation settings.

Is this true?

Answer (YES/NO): YES